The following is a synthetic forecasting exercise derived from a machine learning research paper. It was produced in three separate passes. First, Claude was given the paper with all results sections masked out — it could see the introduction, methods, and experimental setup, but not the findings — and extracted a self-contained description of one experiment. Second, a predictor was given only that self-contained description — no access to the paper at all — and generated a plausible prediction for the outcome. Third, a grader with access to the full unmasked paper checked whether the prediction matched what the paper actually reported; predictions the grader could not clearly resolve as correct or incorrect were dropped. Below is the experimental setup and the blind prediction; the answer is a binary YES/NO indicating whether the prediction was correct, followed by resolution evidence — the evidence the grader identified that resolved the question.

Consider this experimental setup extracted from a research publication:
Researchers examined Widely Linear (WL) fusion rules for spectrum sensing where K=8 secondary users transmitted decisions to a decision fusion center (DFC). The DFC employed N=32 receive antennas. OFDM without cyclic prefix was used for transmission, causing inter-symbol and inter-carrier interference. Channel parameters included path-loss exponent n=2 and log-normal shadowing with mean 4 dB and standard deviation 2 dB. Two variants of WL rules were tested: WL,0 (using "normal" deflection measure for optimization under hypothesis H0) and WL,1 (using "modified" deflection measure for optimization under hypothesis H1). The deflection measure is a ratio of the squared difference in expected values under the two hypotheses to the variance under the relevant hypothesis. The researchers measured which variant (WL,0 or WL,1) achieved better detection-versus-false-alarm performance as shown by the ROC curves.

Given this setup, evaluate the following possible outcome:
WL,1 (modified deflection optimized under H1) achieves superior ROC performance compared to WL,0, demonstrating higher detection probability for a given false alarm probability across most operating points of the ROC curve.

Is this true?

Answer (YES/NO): YES